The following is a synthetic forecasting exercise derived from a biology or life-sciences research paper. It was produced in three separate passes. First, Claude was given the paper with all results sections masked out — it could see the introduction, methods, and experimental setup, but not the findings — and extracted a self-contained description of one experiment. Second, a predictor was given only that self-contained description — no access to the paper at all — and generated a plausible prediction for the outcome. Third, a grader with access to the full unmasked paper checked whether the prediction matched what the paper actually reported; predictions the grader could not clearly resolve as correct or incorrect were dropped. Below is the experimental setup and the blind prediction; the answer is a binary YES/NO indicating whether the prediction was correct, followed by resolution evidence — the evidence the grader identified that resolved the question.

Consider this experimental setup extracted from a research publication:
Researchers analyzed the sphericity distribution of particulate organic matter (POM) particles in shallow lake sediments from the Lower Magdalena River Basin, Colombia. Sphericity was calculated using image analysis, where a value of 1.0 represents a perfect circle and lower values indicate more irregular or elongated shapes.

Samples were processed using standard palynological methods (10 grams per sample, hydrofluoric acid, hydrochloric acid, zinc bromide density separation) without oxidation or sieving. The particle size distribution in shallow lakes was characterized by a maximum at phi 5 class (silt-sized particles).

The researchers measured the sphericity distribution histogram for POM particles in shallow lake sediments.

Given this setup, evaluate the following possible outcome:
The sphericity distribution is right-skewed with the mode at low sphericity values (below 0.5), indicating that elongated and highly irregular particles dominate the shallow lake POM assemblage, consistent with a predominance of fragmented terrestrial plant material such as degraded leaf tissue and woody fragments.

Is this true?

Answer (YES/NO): NO